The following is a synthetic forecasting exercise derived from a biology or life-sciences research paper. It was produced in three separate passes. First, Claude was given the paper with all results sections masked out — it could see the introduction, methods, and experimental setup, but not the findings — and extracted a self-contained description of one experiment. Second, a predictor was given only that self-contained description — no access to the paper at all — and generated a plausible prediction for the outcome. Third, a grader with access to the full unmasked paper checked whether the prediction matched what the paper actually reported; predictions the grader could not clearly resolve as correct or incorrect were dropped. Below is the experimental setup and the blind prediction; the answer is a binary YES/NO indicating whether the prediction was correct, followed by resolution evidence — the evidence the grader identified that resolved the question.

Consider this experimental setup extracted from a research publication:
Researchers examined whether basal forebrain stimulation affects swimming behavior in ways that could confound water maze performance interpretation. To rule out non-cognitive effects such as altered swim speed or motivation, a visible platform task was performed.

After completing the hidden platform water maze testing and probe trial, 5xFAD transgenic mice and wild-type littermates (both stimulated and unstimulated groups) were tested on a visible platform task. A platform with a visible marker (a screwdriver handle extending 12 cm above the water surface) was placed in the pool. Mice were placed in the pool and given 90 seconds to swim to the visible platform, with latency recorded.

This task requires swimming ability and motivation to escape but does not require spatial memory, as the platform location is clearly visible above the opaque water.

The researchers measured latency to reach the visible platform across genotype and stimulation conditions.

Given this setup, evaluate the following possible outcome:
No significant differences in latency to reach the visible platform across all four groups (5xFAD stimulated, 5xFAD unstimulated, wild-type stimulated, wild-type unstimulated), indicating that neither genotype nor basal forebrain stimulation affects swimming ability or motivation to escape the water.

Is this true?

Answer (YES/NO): YES